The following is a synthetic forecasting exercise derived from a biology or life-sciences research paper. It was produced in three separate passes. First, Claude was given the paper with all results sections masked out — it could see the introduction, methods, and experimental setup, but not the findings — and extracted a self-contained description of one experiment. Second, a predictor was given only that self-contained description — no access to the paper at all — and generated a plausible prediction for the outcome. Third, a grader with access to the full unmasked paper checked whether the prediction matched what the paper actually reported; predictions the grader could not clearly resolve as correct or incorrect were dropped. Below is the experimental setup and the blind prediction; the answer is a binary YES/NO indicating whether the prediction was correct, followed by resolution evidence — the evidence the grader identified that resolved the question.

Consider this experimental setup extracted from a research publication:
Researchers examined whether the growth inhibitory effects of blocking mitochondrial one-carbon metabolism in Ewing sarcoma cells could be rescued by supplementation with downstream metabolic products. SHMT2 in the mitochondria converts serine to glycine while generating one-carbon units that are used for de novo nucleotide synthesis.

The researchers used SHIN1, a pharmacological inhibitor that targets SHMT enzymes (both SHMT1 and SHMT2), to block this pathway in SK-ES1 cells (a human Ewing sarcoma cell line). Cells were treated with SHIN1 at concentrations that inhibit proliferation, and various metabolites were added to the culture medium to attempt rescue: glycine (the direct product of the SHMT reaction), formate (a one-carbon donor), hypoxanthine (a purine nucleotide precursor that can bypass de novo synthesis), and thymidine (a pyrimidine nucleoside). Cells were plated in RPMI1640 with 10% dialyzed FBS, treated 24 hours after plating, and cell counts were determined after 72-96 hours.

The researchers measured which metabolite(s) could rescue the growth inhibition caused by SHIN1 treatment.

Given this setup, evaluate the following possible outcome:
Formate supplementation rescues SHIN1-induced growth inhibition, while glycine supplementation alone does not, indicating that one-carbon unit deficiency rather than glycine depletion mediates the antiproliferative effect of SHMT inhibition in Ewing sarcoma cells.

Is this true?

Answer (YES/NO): YES